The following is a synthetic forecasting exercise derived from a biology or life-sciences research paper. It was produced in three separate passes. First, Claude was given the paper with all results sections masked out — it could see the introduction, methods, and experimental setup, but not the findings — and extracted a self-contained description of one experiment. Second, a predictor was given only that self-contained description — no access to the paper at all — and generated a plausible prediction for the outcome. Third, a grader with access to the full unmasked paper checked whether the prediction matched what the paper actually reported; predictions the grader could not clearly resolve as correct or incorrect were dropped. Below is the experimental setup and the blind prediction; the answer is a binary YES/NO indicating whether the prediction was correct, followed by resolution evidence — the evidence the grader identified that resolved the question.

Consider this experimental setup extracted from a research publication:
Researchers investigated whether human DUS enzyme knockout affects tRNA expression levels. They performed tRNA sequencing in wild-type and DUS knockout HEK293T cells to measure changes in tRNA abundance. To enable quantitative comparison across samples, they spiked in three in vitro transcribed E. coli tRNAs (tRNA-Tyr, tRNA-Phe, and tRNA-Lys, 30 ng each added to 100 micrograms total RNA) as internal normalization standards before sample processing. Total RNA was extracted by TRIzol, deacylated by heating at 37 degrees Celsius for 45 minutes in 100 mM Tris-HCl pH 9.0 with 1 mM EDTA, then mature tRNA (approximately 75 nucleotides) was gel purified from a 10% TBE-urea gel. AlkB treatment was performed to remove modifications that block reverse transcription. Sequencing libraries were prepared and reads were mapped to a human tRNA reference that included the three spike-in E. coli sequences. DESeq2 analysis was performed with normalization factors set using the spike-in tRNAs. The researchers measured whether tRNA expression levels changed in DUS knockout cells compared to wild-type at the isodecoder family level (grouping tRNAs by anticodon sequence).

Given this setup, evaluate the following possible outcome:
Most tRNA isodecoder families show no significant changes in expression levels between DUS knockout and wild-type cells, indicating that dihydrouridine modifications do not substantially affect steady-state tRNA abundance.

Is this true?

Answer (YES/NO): YES